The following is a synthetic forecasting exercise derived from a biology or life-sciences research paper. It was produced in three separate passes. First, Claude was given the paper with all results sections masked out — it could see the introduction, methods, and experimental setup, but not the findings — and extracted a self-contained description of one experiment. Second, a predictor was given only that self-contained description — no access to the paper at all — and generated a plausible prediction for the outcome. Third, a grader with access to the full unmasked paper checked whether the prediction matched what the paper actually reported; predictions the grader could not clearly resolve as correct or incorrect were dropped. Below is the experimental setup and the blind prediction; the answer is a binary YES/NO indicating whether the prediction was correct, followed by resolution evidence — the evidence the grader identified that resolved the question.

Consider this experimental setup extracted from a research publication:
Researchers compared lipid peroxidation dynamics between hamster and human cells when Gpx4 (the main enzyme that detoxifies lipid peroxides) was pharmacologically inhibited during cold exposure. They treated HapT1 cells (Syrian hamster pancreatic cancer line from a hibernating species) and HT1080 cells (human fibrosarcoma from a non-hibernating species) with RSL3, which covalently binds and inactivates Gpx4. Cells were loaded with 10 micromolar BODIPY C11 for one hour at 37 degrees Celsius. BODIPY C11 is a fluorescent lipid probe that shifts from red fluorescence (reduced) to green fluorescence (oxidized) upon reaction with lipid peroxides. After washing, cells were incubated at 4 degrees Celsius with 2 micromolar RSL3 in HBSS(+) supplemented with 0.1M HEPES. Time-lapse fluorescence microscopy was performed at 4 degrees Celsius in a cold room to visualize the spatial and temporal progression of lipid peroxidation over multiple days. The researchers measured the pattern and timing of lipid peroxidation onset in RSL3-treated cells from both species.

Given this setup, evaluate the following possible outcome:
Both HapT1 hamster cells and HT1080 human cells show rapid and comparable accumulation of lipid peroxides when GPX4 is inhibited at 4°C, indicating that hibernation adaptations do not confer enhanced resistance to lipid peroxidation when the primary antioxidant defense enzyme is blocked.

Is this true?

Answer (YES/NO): NO